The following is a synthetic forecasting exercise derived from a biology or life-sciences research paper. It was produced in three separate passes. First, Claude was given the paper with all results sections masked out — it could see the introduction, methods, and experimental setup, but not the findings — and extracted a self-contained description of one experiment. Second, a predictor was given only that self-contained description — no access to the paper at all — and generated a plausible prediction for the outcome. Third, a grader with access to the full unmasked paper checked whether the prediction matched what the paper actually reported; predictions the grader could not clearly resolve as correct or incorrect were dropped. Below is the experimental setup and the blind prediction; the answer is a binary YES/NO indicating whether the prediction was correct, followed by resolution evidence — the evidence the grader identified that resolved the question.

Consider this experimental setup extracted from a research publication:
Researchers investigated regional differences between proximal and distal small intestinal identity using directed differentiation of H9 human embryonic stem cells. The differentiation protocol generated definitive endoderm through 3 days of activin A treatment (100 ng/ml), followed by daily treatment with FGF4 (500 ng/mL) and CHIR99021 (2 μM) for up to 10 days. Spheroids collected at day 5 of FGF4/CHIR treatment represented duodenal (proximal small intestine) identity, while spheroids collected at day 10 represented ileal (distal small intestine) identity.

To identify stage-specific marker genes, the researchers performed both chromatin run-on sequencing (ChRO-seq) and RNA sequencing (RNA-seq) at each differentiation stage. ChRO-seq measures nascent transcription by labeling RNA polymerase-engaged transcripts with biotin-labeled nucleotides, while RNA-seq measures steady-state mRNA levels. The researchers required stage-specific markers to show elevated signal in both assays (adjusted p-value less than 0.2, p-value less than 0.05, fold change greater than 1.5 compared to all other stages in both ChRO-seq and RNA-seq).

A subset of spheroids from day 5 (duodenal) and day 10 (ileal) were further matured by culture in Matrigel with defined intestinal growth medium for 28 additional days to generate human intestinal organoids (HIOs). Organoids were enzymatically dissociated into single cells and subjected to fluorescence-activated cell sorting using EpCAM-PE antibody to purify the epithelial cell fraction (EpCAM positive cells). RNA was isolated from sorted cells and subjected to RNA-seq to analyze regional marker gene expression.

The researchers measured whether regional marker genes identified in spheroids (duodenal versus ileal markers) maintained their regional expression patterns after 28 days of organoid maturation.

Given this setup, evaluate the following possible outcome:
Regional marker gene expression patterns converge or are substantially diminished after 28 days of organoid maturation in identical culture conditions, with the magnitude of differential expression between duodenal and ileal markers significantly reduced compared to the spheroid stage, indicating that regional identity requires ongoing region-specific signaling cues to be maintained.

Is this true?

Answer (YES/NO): NO